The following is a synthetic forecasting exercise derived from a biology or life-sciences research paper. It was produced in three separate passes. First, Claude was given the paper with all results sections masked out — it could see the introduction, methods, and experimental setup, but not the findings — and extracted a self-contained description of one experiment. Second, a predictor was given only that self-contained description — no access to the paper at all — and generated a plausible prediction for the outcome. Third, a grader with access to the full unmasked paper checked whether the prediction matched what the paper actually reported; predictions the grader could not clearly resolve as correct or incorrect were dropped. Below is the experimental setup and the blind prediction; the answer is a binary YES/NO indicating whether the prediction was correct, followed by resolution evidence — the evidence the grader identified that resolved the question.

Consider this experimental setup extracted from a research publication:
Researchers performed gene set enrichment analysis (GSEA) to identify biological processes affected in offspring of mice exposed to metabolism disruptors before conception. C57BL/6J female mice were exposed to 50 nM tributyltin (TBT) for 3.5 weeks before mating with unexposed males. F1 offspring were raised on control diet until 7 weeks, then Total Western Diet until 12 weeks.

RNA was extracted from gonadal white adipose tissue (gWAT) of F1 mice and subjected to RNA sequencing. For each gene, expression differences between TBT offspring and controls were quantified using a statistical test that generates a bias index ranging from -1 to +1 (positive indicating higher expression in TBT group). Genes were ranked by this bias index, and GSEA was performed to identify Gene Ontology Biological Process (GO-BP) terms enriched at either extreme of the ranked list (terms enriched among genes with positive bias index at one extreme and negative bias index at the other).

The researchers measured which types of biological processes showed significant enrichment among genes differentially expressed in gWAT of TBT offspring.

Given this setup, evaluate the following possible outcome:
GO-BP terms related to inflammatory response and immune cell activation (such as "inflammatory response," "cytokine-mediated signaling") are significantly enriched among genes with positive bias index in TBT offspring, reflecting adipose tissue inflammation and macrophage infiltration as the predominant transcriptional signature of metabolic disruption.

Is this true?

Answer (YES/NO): NO